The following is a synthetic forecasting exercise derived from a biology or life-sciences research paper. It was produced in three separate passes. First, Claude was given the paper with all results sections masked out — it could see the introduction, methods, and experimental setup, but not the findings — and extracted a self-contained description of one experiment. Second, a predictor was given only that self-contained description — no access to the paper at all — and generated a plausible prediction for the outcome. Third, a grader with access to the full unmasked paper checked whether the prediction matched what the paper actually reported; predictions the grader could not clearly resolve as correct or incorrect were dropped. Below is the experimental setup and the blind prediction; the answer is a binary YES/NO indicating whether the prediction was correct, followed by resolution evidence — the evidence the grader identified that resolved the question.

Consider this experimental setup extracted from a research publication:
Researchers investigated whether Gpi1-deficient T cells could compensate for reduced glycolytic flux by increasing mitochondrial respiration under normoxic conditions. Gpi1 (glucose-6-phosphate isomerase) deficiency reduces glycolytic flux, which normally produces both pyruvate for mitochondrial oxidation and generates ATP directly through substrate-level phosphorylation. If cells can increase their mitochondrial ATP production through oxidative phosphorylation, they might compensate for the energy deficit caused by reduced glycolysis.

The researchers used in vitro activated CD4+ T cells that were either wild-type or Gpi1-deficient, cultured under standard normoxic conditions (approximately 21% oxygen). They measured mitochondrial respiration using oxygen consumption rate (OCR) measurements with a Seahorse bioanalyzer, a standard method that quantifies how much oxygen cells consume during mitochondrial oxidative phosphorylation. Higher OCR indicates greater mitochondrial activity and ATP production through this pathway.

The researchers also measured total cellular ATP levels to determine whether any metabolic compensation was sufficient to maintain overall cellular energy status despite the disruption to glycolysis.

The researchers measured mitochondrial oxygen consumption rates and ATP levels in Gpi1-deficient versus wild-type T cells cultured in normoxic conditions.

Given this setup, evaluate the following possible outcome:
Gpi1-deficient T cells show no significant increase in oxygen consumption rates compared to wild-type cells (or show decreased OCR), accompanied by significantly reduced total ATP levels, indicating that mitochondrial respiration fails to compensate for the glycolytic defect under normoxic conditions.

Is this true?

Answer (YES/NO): NO